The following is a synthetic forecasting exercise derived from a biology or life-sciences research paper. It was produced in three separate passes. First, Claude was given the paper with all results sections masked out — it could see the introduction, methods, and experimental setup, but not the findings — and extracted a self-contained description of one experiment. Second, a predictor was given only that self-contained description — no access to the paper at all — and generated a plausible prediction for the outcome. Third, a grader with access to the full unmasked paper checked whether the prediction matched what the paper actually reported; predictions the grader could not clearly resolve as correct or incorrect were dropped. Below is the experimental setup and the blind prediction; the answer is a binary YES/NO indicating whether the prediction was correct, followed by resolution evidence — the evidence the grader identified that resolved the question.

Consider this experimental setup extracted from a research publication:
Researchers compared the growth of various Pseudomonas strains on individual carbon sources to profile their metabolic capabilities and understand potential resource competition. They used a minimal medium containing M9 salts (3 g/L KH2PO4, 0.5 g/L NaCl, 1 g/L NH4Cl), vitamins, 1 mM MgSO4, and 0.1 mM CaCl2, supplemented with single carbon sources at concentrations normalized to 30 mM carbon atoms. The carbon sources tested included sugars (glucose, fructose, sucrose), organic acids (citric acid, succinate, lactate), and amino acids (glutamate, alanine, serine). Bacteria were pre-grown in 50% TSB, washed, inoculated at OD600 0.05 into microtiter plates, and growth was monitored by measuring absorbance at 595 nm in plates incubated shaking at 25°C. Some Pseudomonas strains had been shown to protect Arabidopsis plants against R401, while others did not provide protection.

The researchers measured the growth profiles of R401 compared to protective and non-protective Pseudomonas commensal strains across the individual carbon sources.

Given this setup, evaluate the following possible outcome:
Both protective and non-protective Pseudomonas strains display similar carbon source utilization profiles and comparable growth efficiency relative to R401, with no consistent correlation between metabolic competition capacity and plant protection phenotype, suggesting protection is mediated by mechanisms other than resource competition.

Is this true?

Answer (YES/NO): NO